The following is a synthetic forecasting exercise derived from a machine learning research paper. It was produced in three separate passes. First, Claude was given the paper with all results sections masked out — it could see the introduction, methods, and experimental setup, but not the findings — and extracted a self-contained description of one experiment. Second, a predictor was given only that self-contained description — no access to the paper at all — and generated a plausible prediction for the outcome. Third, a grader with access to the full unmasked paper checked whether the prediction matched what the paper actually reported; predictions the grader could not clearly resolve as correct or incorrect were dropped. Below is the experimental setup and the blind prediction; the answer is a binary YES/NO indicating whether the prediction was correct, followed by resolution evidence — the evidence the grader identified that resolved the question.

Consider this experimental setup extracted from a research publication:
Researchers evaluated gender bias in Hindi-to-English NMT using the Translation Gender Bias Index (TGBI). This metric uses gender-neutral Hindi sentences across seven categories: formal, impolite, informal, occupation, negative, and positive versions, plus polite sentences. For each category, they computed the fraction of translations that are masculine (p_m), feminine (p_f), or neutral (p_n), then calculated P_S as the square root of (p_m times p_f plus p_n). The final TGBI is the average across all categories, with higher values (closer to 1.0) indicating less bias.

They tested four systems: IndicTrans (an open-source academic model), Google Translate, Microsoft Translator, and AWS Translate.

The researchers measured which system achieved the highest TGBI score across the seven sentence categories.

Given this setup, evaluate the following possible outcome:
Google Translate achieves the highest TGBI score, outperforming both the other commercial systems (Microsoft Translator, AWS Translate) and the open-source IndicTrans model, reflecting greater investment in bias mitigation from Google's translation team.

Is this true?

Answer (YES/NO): NO